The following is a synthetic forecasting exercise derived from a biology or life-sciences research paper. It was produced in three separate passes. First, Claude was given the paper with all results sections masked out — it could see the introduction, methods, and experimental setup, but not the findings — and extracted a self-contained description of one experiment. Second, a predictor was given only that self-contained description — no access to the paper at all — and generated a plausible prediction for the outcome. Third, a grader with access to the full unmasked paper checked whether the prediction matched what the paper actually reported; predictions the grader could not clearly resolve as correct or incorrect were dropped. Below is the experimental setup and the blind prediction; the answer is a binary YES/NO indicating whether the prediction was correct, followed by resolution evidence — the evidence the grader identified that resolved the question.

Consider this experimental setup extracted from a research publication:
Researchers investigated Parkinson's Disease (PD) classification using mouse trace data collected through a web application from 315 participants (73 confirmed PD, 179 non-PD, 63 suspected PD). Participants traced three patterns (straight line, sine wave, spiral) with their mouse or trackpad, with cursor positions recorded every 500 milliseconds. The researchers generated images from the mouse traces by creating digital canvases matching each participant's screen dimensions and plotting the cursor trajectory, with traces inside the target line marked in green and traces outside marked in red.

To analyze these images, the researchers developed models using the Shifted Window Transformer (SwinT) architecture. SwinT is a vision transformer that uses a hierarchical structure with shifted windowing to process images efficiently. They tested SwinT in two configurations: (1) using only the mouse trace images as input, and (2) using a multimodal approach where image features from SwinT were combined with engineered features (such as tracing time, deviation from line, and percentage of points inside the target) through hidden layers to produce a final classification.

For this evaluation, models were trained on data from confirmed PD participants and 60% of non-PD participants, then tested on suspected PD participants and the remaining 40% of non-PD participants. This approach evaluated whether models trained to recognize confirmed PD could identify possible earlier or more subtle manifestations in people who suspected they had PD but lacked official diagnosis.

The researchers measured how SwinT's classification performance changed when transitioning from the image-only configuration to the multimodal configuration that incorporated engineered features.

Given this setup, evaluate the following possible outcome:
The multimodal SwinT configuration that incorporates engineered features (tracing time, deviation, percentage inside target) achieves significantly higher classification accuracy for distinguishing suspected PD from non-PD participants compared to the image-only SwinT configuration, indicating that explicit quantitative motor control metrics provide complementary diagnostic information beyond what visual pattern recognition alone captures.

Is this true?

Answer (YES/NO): NO